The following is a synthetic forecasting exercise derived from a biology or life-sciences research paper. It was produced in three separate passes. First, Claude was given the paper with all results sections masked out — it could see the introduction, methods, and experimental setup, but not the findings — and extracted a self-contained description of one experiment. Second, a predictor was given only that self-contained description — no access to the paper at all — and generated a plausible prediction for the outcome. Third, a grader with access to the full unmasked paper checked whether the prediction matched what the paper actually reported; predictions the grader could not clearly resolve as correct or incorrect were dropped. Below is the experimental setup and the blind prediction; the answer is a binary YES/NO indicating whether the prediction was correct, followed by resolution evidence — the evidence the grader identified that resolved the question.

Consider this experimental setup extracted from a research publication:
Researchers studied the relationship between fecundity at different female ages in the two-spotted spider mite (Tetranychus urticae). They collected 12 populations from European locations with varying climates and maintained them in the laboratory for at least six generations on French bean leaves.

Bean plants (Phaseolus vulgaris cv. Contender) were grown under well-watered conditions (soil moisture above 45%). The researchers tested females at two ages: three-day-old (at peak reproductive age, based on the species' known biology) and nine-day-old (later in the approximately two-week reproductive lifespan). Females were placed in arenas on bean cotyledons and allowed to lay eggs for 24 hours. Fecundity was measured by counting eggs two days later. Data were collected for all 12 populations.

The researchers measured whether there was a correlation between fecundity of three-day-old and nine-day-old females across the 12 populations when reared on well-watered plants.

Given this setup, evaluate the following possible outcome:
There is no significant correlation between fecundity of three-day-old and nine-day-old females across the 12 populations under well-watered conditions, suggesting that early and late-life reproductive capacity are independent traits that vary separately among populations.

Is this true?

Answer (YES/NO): NO